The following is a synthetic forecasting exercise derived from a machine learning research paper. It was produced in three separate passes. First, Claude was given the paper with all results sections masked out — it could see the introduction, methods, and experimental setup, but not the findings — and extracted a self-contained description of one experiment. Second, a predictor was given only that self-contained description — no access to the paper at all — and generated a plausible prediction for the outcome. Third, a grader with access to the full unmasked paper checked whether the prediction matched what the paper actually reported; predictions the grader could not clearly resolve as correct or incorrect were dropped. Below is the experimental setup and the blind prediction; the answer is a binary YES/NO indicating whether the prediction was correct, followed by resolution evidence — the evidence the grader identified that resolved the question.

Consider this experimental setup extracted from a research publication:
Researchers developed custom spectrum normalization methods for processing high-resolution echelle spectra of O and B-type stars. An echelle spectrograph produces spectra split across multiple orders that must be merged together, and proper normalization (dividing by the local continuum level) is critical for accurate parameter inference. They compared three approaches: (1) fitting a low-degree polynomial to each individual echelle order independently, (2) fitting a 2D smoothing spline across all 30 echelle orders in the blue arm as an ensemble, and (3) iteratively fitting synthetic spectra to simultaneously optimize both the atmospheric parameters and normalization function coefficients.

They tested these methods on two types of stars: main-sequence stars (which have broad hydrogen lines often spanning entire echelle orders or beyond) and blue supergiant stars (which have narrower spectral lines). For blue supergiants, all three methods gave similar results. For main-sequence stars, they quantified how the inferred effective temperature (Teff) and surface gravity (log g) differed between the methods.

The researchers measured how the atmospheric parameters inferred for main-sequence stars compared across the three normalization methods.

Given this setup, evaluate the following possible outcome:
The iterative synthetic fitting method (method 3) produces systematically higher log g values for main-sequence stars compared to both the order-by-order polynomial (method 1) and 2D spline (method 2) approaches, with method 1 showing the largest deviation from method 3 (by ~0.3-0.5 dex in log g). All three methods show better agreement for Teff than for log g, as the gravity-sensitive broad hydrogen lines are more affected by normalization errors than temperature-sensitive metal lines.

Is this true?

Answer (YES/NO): NO